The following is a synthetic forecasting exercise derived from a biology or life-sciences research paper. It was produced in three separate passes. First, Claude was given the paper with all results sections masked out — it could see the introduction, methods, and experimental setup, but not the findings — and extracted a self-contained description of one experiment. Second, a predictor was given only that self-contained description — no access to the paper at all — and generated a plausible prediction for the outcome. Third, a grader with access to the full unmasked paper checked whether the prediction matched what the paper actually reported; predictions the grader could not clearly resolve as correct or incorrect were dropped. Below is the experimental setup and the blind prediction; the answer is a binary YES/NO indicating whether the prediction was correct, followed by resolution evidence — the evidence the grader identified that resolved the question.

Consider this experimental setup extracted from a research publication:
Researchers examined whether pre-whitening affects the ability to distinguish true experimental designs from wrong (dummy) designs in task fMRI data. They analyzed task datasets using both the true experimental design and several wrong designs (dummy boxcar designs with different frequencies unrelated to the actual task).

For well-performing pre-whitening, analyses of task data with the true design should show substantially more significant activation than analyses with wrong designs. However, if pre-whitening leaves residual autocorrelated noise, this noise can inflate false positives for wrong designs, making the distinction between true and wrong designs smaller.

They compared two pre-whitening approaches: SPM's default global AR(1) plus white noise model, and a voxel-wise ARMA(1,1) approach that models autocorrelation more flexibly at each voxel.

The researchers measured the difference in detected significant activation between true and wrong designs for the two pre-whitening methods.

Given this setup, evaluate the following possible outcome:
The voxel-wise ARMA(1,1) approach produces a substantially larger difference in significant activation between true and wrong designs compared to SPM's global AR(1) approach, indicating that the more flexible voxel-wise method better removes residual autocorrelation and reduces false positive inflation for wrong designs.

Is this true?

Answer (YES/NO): YES